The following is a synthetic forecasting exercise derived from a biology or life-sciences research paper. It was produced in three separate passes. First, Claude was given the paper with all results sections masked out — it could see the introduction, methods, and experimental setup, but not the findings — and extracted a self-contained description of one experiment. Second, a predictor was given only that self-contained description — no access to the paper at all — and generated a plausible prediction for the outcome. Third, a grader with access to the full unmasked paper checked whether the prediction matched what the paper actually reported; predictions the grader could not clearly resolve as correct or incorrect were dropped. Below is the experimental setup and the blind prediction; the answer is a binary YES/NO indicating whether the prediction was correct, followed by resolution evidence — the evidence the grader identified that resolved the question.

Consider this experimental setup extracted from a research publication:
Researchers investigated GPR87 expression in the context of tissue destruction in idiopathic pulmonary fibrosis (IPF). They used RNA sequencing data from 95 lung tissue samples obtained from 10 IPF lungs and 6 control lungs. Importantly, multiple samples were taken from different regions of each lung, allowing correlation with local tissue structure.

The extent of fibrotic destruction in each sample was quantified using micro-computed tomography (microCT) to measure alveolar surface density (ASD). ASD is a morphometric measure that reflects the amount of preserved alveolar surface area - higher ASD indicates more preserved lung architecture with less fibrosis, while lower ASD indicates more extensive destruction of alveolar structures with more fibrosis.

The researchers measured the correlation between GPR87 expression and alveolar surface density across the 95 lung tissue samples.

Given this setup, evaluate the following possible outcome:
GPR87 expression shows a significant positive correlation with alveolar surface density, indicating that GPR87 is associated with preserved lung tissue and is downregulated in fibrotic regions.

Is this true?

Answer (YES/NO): YES